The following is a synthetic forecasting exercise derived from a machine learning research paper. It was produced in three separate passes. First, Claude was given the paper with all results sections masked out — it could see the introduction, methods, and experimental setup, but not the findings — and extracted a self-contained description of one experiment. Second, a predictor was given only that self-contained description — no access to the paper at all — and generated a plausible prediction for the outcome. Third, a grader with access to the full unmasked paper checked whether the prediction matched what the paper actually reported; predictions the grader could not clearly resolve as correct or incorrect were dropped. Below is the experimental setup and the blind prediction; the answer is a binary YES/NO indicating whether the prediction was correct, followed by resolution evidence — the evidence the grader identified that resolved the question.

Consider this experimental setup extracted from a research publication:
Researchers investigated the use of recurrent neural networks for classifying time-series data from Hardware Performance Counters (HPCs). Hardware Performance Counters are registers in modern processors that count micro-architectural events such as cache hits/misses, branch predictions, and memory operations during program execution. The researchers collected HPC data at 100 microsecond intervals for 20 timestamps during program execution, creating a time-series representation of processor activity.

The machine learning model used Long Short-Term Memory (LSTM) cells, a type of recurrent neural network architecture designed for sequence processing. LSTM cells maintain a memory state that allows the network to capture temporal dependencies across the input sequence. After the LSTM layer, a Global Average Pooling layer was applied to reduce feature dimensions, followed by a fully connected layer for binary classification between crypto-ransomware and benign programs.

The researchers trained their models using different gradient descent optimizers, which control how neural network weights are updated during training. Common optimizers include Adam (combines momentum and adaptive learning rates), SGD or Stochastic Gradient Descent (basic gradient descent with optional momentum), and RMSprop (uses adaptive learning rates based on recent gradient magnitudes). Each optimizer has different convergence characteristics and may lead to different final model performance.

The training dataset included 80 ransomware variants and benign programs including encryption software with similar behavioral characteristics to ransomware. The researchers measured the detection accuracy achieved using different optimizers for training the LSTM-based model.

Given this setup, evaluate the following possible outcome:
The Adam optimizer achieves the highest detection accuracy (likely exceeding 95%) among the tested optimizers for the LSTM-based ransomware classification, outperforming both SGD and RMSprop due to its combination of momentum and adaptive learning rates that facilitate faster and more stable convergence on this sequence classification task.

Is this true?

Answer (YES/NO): NO